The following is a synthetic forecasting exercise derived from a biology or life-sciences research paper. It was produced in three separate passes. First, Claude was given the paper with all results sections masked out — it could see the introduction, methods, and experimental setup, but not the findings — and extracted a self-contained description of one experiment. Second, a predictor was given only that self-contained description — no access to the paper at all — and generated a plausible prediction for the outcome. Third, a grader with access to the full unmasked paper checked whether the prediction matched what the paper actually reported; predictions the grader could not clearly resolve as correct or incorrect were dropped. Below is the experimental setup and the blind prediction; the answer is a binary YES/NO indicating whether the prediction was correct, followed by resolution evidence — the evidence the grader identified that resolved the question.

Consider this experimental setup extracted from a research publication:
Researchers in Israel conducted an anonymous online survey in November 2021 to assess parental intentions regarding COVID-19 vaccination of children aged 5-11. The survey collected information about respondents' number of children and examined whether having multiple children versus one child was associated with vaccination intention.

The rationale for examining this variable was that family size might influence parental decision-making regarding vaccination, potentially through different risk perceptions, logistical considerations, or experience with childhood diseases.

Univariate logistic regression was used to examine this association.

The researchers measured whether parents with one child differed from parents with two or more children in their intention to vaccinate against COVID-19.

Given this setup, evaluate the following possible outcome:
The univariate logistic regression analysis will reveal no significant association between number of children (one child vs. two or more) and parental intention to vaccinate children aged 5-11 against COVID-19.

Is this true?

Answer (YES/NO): NO